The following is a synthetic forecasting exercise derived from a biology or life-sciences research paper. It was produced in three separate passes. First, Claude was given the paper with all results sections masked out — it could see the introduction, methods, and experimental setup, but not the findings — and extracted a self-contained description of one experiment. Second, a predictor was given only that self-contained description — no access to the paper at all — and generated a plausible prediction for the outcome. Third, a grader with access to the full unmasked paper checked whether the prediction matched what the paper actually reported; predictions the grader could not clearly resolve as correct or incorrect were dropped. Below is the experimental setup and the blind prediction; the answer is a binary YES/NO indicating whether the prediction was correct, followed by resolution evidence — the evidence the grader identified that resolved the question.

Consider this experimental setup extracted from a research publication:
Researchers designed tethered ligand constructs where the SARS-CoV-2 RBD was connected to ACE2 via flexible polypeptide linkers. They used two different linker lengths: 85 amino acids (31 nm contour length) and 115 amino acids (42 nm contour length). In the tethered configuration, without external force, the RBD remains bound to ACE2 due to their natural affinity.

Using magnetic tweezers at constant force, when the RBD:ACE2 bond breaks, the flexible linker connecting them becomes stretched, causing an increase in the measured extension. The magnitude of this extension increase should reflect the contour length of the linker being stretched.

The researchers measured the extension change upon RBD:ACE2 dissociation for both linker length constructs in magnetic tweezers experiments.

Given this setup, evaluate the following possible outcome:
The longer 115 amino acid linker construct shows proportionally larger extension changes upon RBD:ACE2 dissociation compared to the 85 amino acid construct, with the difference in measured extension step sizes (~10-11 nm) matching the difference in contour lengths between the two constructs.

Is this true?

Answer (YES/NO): YES